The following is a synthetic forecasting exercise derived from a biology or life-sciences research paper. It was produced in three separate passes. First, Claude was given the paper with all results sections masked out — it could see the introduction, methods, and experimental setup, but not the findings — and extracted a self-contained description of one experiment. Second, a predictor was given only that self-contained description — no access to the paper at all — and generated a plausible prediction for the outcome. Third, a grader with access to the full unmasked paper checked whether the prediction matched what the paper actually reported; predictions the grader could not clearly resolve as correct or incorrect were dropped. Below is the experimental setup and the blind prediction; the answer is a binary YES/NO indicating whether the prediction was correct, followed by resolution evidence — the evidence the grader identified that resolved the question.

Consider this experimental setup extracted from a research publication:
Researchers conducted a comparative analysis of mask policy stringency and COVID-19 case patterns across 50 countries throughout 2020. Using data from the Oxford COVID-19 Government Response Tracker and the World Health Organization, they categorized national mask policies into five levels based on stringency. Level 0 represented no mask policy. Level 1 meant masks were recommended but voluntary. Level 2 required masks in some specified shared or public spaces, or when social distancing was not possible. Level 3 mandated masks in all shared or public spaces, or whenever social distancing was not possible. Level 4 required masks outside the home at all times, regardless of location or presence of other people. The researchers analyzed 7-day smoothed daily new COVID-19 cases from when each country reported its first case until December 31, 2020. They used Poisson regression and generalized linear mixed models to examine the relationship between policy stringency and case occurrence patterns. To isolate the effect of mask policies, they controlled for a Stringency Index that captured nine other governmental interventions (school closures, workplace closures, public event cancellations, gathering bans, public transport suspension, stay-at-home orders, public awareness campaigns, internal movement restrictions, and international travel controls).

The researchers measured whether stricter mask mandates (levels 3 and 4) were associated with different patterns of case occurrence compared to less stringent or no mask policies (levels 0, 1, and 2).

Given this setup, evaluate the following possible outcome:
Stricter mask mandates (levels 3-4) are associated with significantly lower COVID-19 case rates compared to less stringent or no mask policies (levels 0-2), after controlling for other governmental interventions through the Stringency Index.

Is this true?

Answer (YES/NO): NO